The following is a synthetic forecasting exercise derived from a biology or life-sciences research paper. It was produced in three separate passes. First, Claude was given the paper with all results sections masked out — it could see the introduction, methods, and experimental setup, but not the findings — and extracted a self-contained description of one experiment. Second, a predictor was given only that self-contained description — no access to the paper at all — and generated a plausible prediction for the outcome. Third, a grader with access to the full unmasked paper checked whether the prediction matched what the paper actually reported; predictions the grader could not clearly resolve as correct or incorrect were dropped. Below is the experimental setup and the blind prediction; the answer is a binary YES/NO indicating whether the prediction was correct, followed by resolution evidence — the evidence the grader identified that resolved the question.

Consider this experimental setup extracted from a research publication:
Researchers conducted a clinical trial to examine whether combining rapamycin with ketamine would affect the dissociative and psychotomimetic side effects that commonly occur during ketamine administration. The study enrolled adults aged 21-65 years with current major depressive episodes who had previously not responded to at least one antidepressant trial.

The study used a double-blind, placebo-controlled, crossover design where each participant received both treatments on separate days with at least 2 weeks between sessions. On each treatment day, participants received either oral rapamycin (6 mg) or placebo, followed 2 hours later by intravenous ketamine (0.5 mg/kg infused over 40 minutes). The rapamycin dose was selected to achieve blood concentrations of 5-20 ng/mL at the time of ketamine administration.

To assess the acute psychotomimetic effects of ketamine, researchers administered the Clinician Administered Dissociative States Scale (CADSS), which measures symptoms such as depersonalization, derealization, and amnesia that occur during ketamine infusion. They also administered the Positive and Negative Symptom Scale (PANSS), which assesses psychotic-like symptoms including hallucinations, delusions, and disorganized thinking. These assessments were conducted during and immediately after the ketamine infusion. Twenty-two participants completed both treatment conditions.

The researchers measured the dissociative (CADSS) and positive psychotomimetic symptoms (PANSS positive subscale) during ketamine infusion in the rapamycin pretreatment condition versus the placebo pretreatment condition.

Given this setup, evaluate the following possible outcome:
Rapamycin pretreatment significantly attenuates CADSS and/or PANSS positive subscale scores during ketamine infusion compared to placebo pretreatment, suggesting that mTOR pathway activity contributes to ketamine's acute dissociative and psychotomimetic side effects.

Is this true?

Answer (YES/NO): NO